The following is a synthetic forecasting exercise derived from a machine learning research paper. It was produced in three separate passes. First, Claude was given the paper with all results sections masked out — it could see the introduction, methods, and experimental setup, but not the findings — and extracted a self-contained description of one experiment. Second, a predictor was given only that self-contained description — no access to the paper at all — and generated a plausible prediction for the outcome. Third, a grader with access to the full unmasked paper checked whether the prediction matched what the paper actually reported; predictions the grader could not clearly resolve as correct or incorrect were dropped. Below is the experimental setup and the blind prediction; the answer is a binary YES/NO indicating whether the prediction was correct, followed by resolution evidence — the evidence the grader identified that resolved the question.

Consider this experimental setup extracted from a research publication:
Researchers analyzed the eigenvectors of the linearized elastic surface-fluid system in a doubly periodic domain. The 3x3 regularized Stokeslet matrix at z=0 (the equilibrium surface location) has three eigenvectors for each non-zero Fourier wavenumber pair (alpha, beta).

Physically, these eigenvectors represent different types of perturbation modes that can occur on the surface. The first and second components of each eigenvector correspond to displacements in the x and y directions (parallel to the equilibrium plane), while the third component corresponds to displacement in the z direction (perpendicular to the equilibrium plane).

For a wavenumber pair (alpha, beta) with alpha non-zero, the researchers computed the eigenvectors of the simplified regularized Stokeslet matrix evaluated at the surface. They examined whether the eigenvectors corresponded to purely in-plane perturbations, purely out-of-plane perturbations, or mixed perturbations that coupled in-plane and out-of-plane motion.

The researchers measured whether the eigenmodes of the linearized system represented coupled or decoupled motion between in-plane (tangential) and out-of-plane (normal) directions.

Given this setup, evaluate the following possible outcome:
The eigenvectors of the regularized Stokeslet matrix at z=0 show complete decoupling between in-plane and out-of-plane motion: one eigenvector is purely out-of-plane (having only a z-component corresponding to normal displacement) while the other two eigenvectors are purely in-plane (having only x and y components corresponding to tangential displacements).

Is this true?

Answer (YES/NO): YES